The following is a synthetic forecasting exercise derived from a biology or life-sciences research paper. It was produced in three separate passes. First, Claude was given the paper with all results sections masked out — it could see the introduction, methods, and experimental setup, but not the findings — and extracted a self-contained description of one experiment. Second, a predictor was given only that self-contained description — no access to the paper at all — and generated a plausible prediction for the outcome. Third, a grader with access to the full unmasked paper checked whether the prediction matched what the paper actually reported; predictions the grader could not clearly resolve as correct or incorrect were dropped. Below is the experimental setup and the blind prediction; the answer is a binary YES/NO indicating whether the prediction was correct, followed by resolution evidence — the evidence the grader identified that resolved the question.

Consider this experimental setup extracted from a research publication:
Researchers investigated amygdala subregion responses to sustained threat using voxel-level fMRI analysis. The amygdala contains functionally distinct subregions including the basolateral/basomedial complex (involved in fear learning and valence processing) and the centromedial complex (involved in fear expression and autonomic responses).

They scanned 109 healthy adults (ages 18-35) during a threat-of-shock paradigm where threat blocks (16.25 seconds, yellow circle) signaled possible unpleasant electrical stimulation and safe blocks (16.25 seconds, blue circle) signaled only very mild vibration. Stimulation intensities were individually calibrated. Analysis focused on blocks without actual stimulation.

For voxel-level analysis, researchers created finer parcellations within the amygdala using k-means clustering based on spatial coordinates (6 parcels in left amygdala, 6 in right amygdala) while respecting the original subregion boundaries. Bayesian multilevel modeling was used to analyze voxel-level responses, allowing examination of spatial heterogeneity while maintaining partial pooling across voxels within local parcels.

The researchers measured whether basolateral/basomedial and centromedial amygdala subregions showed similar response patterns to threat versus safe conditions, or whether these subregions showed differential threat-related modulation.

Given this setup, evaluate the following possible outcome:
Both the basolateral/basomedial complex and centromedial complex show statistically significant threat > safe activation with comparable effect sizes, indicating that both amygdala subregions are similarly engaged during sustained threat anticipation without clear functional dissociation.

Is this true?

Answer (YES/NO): NO